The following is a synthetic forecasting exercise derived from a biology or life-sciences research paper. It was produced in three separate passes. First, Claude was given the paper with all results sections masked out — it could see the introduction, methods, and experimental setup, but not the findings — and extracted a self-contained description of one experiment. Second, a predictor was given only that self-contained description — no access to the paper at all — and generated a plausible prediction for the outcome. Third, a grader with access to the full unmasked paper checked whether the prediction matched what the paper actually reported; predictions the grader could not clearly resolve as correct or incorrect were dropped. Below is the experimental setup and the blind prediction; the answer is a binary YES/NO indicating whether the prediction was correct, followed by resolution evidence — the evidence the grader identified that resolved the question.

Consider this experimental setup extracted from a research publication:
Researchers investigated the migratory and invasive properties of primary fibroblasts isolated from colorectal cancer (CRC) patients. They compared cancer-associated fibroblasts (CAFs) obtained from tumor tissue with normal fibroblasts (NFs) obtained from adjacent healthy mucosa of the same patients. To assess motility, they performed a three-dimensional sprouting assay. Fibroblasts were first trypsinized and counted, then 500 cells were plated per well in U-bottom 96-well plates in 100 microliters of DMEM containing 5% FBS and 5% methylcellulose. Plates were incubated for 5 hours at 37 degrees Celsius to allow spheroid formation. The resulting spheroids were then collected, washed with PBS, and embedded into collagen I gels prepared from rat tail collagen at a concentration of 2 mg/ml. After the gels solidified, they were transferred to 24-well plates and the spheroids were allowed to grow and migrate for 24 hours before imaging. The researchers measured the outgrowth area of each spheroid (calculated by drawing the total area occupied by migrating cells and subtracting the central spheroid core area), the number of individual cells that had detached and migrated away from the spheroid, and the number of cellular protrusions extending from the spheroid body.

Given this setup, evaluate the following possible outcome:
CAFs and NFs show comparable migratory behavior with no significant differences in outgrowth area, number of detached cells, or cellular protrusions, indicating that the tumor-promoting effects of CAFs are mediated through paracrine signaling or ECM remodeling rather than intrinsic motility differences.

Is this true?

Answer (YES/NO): NO